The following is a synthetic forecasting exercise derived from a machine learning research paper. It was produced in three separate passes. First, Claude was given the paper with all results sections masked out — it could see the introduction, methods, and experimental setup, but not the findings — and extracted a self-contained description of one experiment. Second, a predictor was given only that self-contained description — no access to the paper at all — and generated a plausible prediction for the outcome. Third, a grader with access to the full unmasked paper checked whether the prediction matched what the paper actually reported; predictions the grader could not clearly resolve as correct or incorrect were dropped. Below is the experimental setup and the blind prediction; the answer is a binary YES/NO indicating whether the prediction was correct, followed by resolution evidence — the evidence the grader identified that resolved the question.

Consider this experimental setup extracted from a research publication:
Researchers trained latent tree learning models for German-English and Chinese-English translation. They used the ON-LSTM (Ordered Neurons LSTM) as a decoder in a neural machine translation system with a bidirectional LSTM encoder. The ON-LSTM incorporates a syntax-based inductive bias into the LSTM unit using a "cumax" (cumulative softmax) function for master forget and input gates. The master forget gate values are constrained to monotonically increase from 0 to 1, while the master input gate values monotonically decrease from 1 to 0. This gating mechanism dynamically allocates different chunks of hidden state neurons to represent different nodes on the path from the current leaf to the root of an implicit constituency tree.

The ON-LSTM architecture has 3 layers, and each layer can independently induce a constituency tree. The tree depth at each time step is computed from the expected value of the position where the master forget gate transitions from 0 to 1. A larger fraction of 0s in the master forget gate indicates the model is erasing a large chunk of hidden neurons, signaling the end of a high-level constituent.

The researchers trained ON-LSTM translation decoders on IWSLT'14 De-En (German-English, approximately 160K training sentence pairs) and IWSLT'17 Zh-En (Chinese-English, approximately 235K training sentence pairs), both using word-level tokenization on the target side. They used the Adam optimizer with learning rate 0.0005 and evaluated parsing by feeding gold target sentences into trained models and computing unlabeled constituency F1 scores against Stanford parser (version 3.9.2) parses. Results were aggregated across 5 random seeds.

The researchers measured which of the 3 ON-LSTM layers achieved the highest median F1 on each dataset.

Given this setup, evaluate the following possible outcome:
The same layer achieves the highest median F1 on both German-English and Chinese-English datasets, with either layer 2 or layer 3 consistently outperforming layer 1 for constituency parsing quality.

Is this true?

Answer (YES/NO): NO